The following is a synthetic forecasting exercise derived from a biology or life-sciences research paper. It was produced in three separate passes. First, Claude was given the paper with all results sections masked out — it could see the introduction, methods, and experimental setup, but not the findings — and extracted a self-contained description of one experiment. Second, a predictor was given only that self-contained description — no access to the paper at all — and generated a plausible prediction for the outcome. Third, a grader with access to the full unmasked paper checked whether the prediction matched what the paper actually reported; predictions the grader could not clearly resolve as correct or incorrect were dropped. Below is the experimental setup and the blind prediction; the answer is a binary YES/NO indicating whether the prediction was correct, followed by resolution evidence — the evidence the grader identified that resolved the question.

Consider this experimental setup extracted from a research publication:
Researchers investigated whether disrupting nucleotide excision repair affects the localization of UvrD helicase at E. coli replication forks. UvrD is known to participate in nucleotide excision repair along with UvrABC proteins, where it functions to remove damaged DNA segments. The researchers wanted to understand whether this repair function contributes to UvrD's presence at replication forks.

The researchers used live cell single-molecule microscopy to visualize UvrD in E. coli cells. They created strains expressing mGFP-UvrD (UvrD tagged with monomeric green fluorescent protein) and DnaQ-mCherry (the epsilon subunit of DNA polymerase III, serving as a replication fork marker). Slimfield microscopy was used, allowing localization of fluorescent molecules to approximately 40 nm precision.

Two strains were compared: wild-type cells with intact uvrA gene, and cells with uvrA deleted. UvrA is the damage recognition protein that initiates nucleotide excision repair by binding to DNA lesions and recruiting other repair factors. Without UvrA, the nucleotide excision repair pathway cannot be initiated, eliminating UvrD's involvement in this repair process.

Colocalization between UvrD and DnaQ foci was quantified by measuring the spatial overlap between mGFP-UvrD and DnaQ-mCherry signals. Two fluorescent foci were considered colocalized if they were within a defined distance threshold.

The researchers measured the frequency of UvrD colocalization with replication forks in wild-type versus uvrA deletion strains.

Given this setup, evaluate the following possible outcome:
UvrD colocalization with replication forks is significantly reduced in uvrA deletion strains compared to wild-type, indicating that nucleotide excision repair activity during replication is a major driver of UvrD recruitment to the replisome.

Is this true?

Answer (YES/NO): NO